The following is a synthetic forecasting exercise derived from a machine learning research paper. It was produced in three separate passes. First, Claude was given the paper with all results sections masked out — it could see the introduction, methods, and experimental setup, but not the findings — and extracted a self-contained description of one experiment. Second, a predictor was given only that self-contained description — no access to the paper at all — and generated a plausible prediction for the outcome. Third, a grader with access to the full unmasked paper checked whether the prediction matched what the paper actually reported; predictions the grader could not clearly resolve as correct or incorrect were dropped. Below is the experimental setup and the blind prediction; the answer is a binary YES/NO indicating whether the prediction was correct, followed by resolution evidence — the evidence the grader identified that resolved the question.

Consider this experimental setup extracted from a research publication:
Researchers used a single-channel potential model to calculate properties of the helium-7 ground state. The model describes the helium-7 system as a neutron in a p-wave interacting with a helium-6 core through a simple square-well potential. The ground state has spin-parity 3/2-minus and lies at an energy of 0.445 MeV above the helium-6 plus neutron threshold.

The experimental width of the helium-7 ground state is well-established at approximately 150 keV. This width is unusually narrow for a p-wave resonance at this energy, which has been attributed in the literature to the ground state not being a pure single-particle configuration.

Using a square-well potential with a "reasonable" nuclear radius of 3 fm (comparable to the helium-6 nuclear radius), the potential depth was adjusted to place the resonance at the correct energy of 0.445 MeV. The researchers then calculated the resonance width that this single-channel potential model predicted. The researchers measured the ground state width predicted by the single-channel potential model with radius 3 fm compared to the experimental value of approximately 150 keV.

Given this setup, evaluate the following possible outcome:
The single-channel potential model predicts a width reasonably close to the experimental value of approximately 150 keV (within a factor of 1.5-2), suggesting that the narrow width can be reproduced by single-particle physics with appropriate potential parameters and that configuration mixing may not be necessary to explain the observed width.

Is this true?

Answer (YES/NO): NO